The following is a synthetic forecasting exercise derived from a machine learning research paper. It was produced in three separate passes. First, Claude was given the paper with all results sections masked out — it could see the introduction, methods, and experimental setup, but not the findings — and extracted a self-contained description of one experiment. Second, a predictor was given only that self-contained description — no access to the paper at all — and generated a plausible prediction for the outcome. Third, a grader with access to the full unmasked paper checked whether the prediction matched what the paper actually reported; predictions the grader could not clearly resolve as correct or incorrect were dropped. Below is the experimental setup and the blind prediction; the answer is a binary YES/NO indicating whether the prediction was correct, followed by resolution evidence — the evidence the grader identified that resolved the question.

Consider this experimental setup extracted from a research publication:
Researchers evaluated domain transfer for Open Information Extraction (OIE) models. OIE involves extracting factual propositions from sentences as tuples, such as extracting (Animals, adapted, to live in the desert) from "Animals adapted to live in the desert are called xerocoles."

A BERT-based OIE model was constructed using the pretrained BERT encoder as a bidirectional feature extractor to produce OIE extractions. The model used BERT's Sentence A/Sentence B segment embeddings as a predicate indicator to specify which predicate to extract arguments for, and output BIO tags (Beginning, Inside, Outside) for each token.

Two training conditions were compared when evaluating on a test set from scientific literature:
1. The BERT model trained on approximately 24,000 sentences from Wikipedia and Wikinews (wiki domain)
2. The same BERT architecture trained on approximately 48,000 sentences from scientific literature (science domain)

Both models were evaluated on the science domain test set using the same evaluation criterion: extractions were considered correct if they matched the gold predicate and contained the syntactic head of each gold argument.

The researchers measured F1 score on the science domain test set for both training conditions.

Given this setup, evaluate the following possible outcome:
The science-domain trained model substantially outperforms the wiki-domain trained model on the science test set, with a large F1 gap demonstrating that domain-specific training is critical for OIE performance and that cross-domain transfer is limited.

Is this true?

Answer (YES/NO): NO